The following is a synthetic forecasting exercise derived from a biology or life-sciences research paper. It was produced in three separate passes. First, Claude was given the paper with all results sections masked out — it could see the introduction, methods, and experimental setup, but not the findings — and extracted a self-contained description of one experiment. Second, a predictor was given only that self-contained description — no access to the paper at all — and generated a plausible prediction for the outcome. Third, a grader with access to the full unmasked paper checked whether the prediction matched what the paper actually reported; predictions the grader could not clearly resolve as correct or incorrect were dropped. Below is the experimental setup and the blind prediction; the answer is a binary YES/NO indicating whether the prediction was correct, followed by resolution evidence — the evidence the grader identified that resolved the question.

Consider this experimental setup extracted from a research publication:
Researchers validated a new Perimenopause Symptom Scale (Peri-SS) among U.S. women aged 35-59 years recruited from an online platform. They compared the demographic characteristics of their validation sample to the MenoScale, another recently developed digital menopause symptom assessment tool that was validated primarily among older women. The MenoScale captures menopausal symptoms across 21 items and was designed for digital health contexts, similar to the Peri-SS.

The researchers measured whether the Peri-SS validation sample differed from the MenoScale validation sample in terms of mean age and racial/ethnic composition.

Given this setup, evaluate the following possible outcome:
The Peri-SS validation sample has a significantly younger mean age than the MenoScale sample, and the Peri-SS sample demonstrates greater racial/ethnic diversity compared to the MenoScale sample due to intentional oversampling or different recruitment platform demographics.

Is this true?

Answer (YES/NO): NO